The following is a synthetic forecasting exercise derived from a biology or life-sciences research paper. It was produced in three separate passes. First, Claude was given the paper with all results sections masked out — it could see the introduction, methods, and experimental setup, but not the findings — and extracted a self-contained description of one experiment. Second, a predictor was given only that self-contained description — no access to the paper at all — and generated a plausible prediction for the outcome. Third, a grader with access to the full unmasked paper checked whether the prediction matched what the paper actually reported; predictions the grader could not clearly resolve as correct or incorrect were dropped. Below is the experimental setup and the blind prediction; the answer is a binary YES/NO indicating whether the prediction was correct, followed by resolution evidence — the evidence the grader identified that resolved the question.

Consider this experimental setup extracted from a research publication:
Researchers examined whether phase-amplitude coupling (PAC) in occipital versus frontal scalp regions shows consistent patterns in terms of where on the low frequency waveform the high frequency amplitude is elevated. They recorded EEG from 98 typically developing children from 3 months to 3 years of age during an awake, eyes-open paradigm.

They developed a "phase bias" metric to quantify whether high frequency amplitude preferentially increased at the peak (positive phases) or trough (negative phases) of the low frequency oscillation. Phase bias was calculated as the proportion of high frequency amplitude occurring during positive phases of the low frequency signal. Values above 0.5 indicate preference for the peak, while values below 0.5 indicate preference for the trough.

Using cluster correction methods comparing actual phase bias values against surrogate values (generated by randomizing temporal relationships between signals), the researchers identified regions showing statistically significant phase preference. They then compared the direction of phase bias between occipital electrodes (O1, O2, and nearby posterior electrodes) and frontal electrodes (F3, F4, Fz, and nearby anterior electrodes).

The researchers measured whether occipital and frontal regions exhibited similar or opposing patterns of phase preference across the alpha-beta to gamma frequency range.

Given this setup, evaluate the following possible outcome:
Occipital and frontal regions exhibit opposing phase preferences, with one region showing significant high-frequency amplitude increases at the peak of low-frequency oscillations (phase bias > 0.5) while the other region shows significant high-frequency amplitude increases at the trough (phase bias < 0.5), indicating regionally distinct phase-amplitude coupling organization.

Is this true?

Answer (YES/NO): YES